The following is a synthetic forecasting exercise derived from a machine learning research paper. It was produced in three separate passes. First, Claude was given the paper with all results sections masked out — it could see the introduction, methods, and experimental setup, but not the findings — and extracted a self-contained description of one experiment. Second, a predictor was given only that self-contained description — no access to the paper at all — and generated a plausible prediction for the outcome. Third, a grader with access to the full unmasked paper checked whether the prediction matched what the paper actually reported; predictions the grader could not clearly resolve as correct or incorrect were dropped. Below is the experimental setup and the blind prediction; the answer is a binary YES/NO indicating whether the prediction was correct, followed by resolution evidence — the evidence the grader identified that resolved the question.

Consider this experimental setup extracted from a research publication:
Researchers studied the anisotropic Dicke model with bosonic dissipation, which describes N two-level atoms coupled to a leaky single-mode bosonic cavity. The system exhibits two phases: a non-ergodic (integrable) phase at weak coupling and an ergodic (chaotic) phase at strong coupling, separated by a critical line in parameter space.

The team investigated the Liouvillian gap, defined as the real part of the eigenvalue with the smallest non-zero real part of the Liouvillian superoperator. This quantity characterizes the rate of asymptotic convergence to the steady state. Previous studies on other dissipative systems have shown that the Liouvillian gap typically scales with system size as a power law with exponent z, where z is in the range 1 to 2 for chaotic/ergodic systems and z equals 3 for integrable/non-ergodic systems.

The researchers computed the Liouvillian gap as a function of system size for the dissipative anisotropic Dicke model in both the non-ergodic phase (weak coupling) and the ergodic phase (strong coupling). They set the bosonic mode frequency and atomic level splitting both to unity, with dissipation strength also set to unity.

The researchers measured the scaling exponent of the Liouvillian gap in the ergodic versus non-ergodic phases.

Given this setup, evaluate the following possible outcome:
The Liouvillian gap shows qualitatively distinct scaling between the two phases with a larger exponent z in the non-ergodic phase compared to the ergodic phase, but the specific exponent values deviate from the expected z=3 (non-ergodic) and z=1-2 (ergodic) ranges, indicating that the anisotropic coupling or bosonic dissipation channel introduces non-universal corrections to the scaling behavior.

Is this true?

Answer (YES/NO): NO